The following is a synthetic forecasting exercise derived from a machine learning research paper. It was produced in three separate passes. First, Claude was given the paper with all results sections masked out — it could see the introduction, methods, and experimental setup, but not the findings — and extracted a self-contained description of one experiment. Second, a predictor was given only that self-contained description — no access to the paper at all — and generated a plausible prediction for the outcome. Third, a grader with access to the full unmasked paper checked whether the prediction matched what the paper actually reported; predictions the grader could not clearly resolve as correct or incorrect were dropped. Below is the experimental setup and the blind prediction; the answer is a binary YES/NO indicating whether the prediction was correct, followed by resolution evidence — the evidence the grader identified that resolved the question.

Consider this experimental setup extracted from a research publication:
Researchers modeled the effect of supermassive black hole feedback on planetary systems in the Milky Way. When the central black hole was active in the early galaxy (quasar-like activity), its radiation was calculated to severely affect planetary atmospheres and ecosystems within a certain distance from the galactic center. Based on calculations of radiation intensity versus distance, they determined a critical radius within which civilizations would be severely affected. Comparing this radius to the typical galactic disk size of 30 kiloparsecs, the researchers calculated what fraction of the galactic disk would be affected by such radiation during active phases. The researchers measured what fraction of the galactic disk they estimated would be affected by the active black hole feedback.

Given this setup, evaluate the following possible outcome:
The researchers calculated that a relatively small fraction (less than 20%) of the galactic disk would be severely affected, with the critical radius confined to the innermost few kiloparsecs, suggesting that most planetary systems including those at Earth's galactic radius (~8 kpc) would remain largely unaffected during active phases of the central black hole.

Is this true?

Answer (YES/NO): YES